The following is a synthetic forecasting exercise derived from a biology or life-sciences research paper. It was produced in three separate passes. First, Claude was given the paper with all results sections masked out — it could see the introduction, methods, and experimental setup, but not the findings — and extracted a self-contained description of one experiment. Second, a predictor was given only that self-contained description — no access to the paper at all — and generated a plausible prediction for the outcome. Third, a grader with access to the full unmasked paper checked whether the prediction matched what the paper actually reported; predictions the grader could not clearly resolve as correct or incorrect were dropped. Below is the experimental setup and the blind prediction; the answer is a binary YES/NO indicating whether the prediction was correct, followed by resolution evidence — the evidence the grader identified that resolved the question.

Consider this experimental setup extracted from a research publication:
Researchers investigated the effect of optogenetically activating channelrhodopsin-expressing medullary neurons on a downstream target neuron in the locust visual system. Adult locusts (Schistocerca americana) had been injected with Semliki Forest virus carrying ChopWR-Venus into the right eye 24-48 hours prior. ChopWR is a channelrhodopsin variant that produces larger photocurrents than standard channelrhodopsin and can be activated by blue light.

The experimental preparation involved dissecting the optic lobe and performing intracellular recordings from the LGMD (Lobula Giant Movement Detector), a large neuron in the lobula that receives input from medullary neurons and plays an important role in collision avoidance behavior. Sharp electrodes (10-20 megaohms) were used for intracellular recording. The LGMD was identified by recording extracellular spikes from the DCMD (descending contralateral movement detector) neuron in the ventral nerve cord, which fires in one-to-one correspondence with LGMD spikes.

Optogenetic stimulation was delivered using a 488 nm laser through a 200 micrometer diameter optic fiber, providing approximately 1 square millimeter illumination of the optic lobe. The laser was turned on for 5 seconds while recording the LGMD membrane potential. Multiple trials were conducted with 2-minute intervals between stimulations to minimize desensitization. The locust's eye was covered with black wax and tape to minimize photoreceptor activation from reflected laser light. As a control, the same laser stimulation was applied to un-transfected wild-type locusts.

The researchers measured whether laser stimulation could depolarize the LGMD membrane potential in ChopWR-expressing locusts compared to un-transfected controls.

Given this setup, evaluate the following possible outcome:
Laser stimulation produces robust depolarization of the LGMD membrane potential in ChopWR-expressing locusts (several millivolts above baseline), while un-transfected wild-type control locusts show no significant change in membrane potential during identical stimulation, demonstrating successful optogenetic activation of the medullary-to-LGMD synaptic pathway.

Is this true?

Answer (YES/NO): YES